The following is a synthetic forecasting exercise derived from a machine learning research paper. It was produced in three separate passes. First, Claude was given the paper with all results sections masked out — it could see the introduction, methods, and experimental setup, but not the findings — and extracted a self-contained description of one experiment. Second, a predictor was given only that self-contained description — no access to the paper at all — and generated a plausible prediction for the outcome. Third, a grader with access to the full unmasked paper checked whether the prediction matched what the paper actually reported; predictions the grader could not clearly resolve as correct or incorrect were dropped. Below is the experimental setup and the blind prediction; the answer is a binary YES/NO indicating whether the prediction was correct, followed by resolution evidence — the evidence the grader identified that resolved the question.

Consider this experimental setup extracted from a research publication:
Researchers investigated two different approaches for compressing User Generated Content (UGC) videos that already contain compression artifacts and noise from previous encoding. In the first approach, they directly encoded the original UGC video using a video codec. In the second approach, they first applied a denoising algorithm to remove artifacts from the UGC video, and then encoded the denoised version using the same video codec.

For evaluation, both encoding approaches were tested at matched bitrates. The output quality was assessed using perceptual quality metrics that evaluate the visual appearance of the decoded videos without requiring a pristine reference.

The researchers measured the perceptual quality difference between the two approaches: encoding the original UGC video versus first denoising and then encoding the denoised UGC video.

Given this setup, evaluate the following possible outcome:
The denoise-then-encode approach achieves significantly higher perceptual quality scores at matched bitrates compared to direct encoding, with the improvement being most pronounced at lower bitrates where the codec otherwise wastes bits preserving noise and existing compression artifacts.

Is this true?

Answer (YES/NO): NO